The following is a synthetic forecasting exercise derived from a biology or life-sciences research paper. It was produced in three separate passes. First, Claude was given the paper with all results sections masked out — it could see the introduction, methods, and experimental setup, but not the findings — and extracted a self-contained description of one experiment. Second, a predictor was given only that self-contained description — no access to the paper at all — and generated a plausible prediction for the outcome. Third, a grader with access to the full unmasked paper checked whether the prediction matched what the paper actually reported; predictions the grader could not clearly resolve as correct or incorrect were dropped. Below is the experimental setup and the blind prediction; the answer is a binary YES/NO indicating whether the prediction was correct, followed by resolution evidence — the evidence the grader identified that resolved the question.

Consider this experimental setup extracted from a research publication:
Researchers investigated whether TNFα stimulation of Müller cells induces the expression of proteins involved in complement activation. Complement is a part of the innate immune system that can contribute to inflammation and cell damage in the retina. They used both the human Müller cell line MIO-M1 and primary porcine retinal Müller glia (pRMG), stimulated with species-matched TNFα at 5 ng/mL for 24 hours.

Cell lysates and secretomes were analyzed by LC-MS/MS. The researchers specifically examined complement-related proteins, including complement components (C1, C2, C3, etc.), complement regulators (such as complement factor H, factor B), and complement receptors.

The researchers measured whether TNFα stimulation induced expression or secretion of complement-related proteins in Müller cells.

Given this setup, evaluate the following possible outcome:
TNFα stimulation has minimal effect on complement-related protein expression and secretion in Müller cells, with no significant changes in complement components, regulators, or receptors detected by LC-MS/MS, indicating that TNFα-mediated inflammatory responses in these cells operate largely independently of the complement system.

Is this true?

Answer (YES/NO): NO